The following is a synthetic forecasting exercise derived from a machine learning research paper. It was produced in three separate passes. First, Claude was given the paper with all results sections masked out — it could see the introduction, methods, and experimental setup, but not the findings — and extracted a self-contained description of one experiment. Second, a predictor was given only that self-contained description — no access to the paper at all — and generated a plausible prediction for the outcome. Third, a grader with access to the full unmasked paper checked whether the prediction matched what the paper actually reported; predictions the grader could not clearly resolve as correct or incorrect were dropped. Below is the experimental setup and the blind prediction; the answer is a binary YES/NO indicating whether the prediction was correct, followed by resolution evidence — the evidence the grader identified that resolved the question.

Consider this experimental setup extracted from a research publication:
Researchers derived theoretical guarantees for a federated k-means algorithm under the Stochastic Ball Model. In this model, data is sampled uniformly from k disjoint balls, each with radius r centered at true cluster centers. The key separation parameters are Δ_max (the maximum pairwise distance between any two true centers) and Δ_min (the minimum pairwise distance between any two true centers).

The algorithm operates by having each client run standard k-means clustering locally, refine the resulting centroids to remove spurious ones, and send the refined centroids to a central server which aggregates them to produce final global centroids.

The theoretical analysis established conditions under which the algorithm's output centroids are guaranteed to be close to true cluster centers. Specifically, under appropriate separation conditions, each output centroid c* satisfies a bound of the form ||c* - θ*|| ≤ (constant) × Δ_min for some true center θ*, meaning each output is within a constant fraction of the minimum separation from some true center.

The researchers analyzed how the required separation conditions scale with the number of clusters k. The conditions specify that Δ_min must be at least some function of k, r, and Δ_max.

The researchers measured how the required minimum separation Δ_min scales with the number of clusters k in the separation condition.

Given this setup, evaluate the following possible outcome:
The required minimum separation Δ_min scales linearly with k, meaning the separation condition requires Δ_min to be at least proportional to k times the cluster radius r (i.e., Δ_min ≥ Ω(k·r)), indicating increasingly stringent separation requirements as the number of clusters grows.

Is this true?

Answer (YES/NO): NO